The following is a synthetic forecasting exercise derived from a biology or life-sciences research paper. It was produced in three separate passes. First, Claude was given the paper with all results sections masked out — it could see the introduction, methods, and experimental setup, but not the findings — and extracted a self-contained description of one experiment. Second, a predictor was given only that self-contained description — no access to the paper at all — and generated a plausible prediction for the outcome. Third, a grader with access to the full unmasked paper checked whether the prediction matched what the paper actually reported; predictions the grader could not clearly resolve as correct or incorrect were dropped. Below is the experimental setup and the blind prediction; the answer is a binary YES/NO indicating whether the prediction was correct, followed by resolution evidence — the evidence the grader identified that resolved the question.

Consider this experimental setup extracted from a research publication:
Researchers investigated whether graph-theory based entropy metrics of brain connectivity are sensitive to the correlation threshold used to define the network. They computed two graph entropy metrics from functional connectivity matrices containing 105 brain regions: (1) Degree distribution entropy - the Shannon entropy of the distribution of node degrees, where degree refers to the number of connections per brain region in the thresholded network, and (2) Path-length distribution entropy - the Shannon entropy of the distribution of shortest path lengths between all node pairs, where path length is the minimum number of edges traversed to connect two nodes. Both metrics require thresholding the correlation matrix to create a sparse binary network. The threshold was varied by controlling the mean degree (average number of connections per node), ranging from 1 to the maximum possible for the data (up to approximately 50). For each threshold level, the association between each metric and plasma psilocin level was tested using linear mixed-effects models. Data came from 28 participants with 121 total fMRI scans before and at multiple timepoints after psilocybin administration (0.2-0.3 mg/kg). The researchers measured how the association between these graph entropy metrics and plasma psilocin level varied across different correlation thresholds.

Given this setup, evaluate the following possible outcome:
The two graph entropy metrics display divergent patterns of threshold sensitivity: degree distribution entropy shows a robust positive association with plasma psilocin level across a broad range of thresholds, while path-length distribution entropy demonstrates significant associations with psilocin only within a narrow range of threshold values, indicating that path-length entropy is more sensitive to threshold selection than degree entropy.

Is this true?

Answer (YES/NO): NO